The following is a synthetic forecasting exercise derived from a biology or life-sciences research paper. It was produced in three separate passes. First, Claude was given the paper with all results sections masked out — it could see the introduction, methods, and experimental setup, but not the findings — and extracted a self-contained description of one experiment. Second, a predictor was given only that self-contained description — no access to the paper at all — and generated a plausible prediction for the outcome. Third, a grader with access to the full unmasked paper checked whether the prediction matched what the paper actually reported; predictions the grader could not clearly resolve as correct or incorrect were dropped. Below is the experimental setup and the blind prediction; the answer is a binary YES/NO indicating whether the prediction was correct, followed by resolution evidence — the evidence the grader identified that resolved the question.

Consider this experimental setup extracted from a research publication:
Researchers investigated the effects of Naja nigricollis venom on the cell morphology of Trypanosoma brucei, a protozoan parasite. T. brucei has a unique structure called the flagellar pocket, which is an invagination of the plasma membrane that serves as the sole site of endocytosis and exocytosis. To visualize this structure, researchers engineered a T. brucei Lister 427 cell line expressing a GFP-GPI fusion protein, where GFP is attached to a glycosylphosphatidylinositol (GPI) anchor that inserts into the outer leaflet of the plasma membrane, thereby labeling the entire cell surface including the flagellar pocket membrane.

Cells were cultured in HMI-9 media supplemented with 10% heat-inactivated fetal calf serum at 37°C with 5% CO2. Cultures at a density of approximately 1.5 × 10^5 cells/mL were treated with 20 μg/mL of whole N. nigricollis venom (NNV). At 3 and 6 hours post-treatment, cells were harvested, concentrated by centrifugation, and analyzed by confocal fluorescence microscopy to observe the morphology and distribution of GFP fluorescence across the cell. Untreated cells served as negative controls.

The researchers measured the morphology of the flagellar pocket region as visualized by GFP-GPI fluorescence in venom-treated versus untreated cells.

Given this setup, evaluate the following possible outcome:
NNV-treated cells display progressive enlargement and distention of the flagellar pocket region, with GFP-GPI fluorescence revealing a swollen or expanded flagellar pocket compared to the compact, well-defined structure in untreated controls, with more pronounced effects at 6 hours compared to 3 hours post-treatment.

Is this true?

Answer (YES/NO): YES